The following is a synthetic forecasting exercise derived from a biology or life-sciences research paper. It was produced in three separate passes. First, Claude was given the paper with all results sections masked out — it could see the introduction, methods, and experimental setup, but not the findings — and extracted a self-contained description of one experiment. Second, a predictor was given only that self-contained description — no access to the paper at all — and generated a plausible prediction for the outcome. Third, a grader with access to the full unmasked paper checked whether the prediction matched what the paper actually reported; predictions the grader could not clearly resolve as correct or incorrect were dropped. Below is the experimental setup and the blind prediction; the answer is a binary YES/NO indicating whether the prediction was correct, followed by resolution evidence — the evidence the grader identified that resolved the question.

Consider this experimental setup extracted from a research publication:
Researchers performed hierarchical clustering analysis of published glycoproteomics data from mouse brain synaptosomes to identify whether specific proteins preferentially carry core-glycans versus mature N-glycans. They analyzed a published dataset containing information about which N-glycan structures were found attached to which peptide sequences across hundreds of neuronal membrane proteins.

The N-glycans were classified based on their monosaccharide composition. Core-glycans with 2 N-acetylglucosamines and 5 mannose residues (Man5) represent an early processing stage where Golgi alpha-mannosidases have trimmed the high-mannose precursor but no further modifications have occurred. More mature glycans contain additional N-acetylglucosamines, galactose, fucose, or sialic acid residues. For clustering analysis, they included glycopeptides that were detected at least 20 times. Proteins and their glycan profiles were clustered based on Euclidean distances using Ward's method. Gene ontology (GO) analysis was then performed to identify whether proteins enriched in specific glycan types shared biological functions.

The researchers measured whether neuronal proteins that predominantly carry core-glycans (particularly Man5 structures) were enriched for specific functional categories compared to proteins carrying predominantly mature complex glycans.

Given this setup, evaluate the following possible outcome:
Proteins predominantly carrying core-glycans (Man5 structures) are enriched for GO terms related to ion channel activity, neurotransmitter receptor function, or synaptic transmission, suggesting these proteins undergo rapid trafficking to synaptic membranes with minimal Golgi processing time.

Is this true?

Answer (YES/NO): YES